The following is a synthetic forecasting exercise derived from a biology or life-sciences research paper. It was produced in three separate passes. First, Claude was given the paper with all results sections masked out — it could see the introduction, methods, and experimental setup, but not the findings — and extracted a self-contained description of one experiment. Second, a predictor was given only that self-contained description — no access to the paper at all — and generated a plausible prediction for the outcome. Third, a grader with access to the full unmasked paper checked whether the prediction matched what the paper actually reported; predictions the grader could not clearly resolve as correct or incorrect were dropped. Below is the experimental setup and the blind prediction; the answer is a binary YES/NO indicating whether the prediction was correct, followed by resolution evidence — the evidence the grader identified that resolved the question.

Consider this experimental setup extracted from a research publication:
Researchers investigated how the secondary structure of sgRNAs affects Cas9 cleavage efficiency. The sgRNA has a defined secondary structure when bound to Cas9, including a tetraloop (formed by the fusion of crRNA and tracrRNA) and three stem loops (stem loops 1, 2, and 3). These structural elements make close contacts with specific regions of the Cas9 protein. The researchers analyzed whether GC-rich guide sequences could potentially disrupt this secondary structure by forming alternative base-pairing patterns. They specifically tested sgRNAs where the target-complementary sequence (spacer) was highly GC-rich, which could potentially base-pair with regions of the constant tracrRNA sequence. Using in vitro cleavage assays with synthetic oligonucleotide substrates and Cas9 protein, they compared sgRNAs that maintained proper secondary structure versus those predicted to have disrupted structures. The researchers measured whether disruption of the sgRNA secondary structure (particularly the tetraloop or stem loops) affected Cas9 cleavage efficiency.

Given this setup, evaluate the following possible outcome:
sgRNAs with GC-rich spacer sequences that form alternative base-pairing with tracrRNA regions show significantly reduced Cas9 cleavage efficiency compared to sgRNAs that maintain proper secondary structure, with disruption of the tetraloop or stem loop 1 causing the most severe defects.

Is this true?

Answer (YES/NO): YES